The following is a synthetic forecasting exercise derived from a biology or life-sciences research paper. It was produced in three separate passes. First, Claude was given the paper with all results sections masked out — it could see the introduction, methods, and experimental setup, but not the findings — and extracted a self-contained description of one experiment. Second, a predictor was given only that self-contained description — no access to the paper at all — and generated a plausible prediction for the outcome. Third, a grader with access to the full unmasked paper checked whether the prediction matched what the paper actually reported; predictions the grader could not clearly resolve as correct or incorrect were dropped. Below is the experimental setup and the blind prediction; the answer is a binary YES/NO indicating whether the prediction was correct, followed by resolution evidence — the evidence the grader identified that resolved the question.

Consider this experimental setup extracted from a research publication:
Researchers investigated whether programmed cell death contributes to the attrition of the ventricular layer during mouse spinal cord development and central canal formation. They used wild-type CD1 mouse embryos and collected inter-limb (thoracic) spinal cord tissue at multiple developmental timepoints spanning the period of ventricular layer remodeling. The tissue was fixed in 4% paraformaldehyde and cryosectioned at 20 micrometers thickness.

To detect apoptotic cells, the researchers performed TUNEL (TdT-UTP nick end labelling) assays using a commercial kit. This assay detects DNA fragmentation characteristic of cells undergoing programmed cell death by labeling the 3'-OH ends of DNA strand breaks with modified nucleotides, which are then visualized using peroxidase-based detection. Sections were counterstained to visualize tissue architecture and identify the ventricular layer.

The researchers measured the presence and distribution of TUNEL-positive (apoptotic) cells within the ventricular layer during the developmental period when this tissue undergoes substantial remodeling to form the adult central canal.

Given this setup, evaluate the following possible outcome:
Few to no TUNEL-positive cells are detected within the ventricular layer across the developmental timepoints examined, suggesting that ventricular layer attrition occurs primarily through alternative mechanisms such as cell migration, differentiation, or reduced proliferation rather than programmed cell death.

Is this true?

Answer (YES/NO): YES